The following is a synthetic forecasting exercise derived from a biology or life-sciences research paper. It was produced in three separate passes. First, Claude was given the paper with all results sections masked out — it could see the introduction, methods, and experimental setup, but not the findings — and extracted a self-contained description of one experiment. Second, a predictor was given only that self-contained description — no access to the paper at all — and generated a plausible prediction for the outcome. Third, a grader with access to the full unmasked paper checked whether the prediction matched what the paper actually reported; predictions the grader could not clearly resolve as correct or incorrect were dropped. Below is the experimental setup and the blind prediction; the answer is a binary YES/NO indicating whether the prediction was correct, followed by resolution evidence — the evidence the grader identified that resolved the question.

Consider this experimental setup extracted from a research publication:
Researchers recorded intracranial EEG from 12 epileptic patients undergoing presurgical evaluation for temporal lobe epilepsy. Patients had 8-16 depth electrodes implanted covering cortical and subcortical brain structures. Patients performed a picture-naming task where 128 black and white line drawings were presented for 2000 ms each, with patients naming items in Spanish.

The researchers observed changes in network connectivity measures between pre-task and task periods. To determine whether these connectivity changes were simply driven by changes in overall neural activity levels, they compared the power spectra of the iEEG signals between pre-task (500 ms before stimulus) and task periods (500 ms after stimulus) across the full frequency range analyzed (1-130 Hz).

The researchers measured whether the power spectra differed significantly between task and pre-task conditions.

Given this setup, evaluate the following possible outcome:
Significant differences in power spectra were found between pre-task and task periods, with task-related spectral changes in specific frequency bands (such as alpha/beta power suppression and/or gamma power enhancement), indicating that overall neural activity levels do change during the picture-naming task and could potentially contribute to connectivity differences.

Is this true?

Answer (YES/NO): NO